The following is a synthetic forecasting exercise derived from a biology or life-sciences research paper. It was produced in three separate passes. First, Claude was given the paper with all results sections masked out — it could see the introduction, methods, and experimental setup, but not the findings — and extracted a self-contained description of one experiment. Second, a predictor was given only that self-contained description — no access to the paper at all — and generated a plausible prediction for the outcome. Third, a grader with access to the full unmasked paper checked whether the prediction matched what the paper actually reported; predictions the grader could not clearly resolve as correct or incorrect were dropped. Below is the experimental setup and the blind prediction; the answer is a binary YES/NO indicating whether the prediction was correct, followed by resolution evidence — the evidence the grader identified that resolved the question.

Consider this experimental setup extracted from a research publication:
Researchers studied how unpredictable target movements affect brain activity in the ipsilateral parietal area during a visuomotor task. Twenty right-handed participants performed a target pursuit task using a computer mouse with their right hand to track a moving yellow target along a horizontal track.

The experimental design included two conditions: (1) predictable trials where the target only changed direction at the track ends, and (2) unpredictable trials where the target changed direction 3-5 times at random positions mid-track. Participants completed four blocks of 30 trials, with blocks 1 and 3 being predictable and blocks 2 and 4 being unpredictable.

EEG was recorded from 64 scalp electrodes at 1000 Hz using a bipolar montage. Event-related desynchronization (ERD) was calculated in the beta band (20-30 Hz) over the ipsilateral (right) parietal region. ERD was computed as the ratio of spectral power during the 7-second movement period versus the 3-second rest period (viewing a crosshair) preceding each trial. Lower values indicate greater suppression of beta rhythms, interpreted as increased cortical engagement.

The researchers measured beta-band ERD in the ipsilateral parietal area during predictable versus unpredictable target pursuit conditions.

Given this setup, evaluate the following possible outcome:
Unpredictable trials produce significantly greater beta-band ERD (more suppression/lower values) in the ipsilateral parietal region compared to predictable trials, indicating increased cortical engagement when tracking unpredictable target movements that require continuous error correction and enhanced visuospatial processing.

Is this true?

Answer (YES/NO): YES